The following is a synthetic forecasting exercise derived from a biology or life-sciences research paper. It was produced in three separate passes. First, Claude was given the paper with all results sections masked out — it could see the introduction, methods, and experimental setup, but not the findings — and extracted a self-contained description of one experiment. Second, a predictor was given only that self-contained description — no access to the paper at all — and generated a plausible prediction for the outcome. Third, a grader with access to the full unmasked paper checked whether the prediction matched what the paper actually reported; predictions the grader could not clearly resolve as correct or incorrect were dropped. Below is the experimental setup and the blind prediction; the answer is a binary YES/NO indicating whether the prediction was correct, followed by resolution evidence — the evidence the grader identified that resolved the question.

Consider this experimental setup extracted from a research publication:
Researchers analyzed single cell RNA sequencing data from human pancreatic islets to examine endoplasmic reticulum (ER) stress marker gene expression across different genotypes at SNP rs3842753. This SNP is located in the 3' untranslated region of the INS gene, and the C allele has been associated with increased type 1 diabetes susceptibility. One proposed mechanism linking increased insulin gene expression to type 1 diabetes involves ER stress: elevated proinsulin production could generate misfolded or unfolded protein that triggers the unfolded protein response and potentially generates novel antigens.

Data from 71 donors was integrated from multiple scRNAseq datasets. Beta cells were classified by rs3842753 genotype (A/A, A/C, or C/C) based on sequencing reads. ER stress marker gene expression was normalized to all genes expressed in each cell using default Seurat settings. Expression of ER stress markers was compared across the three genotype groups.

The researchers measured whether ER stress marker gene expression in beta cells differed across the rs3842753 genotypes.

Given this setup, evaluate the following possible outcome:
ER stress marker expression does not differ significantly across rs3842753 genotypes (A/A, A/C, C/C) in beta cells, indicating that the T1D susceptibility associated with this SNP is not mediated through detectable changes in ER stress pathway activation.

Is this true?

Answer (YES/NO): NO